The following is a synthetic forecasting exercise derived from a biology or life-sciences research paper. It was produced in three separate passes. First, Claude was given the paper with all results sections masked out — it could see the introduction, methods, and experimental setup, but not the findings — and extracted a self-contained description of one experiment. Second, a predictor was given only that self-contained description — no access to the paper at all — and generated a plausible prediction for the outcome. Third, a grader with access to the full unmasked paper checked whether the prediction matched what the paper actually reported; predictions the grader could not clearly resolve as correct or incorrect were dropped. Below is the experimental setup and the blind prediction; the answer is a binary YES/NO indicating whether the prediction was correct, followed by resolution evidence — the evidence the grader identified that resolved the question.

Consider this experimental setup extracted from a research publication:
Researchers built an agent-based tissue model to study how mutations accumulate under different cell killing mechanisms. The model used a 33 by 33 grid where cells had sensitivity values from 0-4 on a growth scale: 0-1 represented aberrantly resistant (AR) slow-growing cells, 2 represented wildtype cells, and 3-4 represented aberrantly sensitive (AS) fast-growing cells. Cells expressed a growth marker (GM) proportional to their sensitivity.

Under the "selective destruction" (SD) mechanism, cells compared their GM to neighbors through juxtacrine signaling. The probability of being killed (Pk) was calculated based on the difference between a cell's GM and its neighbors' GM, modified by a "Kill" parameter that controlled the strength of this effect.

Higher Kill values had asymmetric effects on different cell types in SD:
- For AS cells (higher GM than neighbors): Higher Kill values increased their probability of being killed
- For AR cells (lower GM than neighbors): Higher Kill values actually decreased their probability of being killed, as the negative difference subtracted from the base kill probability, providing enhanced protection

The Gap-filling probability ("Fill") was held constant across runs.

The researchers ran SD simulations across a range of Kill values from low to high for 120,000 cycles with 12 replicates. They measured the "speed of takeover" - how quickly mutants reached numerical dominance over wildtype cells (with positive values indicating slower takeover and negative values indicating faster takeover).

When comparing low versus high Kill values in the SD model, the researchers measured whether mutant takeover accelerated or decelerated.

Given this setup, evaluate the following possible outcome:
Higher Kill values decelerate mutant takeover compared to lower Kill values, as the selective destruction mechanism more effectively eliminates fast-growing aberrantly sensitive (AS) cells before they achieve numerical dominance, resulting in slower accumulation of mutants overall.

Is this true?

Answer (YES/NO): NO